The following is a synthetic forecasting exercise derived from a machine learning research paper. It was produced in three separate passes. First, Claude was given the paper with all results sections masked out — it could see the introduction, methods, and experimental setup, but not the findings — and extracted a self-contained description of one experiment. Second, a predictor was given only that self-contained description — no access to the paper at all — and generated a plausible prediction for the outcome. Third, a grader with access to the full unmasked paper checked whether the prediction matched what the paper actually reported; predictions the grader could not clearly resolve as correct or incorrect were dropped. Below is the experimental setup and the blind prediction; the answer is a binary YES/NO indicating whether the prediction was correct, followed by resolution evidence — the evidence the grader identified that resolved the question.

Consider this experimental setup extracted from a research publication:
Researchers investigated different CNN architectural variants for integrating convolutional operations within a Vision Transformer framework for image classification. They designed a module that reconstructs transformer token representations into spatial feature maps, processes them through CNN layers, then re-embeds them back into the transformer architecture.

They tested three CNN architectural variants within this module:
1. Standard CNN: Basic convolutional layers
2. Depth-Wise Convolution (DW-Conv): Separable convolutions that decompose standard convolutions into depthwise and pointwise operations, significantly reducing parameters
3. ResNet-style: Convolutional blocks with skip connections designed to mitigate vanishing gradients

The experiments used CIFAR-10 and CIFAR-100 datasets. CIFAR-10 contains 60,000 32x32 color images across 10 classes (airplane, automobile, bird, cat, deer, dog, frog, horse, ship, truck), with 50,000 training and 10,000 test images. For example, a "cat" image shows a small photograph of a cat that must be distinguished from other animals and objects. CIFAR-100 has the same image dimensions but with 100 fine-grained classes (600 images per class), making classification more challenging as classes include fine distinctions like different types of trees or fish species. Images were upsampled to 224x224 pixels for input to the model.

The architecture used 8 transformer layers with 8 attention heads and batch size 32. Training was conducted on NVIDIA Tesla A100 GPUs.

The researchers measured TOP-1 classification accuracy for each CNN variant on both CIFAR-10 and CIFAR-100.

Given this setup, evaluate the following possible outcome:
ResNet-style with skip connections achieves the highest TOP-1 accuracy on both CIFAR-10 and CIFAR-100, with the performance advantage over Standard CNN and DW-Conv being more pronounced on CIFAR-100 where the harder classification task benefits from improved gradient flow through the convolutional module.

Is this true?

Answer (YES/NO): YES